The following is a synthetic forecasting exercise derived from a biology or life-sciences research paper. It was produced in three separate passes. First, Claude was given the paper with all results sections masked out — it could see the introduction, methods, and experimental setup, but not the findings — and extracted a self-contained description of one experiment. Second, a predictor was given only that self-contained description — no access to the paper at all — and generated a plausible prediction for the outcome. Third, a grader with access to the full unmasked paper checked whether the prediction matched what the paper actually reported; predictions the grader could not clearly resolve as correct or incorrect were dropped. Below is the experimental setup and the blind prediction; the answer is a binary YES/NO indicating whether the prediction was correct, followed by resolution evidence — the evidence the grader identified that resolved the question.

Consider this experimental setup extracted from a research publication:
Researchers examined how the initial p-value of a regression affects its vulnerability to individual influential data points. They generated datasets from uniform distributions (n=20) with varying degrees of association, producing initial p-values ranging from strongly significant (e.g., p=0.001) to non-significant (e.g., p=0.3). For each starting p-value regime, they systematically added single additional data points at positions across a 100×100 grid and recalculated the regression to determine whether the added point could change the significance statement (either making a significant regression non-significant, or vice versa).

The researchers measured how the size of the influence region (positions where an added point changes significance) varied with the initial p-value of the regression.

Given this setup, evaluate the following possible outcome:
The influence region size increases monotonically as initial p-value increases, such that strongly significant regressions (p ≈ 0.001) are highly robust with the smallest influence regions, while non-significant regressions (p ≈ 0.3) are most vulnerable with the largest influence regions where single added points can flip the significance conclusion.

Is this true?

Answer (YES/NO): NO